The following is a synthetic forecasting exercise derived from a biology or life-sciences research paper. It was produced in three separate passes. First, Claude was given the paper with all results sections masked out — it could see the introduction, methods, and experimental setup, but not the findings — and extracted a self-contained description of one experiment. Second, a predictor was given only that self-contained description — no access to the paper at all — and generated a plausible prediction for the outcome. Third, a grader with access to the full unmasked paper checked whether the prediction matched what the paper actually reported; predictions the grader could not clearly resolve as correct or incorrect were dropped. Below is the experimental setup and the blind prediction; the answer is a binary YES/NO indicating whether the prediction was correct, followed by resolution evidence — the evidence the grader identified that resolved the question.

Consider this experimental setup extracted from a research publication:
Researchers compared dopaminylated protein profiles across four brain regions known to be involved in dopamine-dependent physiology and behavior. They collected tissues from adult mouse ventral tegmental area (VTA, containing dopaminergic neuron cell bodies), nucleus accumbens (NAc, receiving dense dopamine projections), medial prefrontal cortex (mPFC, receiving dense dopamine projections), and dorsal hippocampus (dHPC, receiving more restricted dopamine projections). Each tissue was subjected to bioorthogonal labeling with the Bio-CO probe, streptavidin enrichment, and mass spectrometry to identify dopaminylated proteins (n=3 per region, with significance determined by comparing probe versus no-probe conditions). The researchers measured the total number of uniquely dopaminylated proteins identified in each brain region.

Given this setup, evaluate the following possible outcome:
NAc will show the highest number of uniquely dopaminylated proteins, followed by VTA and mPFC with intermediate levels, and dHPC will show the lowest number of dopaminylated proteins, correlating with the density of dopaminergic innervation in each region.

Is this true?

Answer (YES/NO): NO